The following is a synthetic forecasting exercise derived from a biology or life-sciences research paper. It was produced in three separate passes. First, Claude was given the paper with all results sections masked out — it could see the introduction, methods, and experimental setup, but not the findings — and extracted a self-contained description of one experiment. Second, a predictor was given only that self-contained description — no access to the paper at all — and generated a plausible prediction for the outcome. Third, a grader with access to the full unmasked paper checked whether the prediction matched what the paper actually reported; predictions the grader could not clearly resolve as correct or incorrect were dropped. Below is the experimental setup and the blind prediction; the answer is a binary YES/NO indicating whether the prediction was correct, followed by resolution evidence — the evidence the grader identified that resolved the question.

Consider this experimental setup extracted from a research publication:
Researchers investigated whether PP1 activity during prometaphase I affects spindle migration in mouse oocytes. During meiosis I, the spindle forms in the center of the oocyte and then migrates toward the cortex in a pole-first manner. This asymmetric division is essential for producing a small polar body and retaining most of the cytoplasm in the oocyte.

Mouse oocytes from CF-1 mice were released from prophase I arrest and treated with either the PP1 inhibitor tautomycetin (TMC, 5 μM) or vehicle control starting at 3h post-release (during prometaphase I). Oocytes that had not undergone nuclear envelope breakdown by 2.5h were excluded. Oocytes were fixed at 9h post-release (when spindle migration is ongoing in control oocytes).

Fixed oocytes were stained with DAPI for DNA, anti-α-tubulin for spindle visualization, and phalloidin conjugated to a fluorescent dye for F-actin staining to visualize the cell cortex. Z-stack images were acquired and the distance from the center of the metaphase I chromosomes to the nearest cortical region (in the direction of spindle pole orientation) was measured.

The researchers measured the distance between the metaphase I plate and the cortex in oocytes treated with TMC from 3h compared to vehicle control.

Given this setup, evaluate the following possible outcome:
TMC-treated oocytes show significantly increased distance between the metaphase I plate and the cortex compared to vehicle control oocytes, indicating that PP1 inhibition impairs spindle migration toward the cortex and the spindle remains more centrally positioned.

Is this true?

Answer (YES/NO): NO